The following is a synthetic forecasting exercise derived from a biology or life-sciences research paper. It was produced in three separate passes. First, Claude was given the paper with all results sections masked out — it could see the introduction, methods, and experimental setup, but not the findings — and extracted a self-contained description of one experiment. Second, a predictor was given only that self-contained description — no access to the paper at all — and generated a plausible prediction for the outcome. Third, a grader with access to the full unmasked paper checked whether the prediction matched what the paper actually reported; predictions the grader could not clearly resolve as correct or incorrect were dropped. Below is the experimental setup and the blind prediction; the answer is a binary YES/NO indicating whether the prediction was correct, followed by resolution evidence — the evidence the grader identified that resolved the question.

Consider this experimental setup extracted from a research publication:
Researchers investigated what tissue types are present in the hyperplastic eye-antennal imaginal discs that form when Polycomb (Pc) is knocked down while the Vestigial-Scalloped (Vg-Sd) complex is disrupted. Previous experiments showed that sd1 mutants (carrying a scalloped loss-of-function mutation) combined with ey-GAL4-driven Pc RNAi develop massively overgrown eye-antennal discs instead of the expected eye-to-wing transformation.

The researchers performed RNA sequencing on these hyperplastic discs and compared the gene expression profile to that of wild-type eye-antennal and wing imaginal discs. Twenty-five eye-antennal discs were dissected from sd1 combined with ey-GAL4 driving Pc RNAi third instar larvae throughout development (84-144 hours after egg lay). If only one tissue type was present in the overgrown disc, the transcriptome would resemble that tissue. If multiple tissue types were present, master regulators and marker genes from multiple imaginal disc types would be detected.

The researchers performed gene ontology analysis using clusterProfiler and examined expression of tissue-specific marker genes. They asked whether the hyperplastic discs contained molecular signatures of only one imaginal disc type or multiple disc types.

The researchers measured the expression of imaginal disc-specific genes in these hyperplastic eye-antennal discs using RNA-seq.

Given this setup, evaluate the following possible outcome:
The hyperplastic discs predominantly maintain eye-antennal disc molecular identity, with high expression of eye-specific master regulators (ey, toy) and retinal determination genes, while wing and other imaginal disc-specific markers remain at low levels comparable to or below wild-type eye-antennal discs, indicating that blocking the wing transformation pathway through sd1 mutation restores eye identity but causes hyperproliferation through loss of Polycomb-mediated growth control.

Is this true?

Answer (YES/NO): NO